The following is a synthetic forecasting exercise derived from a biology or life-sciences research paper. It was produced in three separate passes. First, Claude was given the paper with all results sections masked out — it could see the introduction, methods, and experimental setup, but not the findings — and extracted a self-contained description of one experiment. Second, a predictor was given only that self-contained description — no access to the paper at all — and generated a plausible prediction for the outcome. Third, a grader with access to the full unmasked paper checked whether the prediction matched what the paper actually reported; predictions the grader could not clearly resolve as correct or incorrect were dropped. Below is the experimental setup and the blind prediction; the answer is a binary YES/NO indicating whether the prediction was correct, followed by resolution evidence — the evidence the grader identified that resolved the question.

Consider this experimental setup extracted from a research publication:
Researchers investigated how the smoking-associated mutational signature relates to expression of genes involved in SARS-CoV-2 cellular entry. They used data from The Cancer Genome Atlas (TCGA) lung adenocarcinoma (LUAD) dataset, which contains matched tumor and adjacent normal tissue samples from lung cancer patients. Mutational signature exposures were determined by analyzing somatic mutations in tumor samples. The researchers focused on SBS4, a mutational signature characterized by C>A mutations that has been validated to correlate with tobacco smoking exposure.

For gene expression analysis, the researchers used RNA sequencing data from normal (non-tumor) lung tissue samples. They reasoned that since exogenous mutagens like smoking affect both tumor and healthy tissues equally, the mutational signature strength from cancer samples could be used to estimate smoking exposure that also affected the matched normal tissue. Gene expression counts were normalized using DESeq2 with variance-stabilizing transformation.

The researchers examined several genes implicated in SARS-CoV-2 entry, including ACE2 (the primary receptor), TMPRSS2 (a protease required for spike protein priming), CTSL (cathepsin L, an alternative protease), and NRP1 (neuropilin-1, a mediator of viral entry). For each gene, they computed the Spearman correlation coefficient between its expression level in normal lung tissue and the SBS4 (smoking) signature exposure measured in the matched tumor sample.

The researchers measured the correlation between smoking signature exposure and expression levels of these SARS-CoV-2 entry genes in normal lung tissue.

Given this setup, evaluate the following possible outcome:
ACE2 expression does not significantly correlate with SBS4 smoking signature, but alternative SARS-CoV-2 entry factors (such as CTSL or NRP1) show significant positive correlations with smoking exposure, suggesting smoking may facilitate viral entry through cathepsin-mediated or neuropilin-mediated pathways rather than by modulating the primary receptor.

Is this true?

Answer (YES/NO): YES